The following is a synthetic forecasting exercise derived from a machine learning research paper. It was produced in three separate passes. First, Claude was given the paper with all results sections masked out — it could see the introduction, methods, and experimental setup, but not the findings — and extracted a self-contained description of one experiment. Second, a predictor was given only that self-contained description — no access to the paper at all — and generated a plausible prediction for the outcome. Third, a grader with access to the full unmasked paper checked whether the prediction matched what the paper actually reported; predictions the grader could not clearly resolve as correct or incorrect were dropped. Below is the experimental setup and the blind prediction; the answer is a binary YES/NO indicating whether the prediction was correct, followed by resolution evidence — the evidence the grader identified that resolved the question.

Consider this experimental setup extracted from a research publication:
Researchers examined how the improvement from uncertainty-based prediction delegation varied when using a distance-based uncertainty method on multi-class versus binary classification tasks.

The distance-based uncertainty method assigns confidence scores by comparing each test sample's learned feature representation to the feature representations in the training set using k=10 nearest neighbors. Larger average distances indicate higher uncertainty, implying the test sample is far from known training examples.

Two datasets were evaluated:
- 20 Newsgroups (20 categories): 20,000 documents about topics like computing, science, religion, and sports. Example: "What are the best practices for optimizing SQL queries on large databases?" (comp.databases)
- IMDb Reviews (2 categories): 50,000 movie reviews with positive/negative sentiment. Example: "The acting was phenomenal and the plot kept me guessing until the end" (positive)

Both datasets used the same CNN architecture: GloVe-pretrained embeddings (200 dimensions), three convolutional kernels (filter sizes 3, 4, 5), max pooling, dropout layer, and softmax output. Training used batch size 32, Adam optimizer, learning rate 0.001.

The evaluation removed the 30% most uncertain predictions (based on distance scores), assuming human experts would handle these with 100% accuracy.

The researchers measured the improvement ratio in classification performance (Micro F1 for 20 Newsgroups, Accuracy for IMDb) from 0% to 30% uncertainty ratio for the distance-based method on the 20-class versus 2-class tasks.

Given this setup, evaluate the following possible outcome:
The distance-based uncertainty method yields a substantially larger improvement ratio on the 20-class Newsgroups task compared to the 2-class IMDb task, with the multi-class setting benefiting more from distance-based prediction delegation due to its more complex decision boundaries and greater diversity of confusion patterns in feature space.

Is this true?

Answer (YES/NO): YES